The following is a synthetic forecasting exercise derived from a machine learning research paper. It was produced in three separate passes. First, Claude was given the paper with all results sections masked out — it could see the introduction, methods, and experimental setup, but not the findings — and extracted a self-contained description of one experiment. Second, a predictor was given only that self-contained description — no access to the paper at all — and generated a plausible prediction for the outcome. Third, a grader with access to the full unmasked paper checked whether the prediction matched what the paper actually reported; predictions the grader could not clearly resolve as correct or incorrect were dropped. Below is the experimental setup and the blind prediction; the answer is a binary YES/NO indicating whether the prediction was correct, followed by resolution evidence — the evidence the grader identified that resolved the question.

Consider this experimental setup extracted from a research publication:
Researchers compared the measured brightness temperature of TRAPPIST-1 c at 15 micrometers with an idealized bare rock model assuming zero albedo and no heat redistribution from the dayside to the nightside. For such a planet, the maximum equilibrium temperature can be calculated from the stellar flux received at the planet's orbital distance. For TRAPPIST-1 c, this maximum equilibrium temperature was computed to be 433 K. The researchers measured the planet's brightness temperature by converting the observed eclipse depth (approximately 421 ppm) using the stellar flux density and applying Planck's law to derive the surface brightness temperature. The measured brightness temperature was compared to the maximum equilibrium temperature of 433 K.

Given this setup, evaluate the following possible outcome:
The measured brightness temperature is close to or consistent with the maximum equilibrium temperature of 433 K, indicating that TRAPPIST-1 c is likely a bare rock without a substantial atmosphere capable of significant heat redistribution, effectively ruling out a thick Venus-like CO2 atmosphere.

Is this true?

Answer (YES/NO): NO